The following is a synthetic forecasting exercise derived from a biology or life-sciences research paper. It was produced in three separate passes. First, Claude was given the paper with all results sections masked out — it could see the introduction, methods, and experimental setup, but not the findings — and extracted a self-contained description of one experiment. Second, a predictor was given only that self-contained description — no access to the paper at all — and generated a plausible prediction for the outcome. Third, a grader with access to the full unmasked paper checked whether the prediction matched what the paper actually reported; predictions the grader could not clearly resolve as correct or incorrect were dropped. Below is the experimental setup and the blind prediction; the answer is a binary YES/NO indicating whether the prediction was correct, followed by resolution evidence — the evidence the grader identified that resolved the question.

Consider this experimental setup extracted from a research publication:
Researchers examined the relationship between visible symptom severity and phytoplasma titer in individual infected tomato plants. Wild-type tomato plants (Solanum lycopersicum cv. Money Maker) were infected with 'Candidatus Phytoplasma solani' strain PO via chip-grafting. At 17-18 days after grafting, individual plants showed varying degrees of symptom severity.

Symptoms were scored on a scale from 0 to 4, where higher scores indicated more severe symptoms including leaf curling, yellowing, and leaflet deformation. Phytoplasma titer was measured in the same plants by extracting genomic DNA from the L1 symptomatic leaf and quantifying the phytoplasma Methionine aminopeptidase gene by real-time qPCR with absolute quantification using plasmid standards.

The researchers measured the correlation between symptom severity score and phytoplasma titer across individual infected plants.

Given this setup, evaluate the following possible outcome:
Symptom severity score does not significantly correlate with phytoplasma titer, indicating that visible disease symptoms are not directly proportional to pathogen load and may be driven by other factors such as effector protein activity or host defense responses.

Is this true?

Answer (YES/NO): YES